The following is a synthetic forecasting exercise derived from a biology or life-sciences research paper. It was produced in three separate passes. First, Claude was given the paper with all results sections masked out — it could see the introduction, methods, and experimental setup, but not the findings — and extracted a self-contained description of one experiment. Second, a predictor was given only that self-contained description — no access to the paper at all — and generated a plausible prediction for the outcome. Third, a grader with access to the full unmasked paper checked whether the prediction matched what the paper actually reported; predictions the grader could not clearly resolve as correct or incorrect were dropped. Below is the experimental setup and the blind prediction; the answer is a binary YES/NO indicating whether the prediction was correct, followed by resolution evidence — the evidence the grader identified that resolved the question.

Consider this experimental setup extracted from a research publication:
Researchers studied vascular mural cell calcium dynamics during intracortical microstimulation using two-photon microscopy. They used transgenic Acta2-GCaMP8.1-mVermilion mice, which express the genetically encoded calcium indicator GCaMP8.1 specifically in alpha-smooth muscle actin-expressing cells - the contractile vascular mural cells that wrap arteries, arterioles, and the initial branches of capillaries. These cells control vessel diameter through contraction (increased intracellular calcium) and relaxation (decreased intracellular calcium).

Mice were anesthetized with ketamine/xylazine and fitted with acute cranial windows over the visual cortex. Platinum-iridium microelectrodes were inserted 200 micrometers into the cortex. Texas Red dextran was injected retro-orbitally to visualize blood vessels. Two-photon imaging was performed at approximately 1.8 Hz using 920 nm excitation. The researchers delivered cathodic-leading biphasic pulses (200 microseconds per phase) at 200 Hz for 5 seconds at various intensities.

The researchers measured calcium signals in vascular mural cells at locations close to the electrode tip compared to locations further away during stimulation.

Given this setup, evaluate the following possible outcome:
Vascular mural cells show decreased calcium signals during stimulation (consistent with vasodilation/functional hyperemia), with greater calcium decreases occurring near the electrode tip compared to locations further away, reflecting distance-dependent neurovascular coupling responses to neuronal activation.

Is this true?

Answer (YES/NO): YES